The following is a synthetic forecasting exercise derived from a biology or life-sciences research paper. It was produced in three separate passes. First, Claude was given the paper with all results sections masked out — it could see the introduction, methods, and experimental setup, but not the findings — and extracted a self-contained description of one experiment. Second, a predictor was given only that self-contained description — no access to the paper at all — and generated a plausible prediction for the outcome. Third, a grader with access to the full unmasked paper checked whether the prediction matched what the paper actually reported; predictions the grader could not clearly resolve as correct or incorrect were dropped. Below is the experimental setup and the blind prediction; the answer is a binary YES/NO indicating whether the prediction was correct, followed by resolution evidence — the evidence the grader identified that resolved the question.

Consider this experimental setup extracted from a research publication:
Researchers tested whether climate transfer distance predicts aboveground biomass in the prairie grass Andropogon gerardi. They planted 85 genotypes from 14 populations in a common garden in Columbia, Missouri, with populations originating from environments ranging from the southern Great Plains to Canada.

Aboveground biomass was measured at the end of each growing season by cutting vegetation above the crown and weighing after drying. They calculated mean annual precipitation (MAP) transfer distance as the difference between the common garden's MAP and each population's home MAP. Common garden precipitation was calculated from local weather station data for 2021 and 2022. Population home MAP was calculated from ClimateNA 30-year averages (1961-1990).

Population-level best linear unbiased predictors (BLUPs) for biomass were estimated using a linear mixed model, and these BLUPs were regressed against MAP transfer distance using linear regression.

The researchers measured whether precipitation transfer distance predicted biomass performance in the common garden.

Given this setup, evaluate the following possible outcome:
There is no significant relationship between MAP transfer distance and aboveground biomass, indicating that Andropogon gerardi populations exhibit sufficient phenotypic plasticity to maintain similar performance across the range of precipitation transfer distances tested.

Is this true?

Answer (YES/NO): NO